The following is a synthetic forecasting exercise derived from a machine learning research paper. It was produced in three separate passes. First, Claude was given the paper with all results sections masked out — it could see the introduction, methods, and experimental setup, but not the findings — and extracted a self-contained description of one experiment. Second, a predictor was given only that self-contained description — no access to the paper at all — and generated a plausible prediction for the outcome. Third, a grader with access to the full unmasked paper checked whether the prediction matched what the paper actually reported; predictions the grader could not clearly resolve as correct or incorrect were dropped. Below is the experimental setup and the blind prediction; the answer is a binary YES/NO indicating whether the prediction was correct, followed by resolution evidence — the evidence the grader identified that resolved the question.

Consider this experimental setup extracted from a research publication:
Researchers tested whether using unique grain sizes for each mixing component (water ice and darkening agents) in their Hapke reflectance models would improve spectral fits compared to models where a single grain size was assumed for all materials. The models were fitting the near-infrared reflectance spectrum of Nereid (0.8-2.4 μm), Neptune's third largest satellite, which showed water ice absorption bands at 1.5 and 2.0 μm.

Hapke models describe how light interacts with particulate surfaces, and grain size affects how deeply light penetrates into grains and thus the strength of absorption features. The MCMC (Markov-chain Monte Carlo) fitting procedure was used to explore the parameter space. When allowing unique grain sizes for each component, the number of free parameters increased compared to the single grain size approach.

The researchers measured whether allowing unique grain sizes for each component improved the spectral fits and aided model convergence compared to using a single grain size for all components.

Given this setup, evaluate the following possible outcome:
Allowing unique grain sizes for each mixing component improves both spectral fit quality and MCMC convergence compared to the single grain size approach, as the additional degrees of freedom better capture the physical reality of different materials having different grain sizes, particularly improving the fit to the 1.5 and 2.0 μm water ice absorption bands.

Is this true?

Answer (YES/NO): NO